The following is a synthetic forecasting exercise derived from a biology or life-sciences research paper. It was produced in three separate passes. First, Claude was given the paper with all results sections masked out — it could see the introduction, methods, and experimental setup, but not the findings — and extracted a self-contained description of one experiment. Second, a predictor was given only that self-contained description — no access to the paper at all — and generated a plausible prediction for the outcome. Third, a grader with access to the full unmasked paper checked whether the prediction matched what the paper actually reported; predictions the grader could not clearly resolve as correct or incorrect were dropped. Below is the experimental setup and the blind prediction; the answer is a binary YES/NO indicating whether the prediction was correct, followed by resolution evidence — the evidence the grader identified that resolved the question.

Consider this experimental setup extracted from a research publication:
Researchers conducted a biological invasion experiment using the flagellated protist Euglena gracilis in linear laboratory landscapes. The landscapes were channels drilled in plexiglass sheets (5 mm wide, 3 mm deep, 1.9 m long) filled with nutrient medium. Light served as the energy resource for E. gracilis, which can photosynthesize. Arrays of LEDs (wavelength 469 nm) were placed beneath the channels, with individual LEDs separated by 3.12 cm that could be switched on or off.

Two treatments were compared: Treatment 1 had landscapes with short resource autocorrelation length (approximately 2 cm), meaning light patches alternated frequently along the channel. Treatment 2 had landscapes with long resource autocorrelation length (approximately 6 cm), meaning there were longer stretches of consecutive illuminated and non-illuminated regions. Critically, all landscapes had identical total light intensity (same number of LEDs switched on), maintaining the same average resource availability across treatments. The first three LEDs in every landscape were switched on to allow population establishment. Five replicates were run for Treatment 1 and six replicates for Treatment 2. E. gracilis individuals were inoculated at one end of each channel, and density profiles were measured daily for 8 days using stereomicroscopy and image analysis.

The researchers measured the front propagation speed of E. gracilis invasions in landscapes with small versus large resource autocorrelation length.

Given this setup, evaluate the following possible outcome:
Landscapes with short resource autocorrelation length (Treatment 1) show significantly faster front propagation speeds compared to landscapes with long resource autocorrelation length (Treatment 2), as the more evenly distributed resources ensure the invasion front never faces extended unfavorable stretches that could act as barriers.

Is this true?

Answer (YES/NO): YES